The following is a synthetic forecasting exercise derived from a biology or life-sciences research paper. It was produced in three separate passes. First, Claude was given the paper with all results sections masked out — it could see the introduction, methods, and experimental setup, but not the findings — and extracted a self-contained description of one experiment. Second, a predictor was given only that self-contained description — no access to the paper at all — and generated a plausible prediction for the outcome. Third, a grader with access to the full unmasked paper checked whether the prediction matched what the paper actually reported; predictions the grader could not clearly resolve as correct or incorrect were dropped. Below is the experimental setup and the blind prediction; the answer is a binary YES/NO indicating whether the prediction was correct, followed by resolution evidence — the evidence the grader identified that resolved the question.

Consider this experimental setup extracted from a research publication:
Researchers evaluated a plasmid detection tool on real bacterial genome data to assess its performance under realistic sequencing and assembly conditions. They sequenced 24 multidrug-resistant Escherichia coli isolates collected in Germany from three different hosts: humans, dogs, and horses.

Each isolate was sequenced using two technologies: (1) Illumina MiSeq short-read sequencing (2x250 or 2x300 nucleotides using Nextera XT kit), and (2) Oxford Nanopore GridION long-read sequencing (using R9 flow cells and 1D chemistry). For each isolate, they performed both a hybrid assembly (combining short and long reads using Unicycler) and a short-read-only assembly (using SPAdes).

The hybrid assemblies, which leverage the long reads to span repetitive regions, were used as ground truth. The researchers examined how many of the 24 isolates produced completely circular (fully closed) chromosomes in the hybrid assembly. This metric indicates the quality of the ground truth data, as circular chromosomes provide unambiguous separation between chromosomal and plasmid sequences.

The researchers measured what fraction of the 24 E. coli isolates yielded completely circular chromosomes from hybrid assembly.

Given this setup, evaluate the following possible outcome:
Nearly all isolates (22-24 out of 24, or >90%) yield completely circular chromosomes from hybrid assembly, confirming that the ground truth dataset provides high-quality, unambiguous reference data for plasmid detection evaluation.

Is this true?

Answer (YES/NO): NO